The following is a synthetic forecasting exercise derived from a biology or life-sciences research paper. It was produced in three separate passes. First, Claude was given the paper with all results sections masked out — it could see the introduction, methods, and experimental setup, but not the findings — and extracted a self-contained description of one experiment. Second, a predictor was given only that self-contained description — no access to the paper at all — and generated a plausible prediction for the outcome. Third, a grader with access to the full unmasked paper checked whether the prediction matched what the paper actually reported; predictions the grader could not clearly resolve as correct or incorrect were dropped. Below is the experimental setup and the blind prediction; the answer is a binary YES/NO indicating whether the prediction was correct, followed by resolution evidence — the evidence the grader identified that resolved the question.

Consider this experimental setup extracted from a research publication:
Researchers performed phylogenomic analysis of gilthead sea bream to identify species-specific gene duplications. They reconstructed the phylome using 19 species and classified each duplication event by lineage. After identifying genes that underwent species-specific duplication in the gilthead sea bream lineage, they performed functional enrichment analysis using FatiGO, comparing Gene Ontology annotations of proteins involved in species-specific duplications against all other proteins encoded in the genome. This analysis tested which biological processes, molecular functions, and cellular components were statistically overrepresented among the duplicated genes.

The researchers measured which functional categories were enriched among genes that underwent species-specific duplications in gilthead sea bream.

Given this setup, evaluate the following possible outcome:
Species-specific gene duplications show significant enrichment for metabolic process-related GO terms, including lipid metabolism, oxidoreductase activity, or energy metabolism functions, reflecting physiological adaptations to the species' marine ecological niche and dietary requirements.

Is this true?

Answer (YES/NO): NO